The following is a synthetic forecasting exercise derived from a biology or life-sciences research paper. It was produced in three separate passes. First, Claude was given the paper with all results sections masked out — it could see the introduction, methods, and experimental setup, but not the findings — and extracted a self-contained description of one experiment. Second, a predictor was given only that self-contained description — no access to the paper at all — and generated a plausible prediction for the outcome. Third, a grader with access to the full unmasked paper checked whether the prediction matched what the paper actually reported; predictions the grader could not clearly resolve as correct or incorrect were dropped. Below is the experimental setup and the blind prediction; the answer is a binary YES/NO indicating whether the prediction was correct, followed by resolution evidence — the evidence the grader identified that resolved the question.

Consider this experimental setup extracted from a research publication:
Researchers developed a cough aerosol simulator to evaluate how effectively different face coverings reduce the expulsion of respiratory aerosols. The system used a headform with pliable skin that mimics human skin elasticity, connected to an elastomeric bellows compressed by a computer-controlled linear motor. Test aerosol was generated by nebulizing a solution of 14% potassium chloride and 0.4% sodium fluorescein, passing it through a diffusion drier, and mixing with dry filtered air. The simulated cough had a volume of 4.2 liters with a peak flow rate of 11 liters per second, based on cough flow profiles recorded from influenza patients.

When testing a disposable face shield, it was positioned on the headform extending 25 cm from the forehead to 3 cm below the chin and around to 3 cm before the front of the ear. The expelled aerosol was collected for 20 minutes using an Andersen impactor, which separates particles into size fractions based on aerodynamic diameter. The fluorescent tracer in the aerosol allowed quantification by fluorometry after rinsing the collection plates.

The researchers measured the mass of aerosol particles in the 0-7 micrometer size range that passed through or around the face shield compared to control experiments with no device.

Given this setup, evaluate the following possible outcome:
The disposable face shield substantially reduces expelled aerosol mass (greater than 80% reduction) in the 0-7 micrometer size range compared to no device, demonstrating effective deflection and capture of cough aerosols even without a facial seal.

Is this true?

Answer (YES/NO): NO